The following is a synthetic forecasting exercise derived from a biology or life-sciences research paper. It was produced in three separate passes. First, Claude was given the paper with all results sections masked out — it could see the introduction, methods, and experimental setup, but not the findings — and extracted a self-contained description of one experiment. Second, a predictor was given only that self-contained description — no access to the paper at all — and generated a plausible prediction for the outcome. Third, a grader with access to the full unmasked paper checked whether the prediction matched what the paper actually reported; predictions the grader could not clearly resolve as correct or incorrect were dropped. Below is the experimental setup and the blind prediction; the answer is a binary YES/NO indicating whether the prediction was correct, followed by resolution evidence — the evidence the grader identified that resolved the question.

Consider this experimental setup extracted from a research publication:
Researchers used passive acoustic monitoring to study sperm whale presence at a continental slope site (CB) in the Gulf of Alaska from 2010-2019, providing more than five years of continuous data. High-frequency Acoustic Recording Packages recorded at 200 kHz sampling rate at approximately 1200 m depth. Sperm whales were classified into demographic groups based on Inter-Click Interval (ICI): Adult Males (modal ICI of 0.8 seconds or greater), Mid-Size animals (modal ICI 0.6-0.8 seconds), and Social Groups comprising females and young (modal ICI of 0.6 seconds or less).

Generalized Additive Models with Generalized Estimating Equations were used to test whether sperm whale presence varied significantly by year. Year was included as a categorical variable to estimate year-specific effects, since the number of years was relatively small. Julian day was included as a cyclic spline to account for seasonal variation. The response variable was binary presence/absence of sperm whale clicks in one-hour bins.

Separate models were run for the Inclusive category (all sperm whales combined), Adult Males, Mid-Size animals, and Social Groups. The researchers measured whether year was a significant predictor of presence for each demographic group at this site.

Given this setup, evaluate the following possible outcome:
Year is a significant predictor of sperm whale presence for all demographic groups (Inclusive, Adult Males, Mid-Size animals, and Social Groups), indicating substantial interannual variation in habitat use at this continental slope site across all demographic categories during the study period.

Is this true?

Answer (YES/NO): NO